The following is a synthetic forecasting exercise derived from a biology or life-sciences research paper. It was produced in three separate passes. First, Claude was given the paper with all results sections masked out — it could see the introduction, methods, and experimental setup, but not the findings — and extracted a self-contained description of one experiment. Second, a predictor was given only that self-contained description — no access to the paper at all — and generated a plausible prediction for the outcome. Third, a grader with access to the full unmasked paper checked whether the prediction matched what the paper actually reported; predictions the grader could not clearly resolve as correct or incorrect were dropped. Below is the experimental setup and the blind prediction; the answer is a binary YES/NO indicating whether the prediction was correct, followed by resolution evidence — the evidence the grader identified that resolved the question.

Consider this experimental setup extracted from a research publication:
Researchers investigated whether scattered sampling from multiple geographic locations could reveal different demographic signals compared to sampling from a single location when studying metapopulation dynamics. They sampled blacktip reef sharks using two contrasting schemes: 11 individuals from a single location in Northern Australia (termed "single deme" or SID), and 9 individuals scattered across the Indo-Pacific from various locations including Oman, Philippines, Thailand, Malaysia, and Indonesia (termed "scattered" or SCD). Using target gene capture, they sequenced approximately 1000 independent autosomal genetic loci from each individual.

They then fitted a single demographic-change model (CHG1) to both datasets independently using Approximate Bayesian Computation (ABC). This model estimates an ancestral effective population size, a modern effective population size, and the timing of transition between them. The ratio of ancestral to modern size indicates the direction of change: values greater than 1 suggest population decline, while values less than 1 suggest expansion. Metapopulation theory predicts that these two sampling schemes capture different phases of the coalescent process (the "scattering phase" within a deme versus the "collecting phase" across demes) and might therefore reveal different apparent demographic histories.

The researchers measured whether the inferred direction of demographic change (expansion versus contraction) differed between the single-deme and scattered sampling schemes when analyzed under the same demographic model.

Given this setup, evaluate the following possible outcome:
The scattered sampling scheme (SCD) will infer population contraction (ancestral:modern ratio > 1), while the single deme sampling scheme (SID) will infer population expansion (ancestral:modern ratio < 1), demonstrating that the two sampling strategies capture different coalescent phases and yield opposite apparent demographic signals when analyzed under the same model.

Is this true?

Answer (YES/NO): NO